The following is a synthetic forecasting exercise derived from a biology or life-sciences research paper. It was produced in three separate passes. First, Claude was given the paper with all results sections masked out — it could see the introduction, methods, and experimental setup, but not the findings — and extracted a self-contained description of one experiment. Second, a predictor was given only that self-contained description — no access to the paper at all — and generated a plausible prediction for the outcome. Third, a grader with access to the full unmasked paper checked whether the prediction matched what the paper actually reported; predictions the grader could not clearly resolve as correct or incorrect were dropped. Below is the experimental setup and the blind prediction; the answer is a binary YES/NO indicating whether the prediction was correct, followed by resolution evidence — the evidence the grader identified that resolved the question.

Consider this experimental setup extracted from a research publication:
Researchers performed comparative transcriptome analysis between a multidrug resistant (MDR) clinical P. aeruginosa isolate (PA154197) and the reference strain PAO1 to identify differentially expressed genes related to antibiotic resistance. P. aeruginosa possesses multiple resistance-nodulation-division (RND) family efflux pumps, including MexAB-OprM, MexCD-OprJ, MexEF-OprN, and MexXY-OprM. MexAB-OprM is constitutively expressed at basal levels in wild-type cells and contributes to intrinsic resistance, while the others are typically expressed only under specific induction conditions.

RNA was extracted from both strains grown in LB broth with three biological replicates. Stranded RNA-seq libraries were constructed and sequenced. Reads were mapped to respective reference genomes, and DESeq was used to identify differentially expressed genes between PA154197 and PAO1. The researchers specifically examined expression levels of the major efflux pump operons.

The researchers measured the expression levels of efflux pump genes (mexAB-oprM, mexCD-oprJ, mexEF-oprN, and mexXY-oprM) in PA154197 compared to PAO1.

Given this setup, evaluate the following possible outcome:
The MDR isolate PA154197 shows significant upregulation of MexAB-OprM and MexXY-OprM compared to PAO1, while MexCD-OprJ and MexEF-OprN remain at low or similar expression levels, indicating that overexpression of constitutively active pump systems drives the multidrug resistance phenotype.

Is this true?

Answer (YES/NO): NO